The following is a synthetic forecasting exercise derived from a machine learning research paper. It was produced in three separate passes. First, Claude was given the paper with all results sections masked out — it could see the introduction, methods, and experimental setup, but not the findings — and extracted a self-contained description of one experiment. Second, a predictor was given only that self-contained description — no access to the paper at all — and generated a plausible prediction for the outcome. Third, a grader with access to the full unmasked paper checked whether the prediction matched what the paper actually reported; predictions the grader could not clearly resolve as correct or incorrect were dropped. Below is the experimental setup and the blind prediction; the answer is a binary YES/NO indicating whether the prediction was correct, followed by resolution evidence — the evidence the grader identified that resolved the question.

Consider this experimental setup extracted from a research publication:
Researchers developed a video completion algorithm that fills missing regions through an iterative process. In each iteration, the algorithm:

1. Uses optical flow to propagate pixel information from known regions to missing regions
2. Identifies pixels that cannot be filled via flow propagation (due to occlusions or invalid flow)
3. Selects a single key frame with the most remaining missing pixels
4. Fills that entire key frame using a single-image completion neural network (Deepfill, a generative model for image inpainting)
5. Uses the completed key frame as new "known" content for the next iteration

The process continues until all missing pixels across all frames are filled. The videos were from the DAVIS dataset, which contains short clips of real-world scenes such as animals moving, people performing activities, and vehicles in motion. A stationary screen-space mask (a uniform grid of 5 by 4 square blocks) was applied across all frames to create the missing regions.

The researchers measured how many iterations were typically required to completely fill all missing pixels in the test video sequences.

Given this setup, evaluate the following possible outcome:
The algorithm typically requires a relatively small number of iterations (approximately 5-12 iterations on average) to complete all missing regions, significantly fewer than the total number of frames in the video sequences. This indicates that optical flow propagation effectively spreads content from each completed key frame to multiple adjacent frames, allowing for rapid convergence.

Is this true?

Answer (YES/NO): YES